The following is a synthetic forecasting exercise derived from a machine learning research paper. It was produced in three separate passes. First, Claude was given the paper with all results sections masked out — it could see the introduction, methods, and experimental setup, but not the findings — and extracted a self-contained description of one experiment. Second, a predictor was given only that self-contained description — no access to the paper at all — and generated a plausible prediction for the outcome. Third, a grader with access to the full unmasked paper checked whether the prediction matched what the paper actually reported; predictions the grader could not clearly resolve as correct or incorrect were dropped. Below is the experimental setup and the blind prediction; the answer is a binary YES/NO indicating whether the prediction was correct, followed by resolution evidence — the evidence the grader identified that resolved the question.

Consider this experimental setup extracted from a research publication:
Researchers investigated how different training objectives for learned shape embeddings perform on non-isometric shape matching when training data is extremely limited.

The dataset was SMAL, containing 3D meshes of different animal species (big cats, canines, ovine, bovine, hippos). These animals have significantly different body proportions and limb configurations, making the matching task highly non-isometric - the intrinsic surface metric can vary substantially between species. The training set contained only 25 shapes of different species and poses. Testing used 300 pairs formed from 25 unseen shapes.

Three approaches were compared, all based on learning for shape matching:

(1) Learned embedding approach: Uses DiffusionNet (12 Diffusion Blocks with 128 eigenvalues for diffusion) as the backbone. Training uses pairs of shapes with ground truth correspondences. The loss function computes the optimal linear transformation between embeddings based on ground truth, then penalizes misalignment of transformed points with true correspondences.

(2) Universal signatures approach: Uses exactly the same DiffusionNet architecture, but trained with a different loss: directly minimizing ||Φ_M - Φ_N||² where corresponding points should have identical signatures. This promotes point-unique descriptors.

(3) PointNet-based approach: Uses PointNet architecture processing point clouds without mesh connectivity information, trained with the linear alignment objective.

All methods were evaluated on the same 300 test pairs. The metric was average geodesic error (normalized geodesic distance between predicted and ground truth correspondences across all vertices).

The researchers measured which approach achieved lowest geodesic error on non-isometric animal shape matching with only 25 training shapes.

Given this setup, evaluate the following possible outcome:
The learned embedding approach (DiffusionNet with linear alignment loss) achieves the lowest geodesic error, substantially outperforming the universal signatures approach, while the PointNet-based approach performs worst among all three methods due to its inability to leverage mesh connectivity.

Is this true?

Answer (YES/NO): NO